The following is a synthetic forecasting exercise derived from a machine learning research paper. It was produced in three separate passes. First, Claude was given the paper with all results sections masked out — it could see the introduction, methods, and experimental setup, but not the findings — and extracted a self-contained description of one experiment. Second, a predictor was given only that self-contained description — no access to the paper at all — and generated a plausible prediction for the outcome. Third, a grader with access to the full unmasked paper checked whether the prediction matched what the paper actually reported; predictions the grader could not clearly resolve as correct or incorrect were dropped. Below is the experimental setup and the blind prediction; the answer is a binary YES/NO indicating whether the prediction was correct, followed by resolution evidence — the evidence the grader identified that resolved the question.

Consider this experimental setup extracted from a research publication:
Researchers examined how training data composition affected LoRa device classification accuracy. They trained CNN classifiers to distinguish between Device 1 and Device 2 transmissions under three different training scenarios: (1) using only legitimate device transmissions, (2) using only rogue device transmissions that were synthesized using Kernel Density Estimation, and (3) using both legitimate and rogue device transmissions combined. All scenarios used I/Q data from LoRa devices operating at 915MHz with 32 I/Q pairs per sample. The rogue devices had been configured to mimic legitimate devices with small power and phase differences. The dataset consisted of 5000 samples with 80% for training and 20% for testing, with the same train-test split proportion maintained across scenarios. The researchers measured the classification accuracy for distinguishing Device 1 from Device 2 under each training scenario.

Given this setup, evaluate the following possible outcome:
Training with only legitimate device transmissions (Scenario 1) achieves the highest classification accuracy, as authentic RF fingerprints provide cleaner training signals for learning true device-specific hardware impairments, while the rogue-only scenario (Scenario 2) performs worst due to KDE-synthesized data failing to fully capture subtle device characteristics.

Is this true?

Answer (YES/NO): NO